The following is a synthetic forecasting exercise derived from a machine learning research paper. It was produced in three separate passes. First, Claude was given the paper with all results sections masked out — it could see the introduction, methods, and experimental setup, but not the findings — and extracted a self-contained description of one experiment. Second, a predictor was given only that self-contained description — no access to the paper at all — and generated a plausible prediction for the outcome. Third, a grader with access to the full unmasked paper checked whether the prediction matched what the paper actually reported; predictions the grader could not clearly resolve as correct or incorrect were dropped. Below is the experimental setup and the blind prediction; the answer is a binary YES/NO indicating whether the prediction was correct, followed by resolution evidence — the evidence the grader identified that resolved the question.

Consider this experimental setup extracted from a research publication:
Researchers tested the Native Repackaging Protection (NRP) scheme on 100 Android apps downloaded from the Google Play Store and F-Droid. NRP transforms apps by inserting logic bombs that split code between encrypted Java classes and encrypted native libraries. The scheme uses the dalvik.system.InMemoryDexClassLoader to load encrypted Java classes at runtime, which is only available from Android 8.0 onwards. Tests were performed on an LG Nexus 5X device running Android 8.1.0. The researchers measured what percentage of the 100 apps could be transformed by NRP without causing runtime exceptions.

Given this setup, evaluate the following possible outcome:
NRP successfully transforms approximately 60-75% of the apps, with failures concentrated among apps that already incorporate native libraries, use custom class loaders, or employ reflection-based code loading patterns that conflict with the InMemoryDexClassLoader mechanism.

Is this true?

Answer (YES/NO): NO